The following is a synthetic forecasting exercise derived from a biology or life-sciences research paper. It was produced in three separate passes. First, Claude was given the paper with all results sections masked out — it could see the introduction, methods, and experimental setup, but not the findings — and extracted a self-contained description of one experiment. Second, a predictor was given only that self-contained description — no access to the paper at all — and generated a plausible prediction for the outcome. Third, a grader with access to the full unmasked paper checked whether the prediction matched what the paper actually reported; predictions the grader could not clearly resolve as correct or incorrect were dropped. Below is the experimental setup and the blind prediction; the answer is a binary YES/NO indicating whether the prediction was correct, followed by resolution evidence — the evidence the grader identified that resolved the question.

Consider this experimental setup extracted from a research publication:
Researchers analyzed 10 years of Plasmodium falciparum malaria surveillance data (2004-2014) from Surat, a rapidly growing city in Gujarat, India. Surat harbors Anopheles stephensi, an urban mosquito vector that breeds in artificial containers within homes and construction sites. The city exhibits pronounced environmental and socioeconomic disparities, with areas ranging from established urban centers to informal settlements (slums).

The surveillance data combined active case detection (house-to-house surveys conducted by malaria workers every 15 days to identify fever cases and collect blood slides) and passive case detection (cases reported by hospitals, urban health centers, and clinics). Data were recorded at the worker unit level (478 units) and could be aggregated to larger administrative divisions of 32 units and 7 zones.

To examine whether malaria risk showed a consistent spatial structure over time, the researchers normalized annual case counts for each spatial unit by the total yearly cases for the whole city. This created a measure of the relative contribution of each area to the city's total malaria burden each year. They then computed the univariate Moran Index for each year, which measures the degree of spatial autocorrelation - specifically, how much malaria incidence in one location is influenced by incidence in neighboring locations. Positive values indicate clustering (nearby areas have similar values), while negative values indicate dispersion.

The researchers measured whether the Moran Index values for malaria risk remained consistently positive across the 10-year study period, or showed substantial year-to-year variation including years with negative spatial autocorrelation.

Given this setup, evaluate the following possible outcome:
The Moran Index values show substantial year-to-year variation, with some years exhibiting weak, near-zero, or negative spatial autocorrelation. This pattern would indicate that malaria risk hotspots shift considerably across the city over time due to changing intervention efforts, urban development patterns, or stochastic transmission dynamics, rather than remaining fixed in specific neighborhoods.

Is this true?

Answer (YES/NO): NO